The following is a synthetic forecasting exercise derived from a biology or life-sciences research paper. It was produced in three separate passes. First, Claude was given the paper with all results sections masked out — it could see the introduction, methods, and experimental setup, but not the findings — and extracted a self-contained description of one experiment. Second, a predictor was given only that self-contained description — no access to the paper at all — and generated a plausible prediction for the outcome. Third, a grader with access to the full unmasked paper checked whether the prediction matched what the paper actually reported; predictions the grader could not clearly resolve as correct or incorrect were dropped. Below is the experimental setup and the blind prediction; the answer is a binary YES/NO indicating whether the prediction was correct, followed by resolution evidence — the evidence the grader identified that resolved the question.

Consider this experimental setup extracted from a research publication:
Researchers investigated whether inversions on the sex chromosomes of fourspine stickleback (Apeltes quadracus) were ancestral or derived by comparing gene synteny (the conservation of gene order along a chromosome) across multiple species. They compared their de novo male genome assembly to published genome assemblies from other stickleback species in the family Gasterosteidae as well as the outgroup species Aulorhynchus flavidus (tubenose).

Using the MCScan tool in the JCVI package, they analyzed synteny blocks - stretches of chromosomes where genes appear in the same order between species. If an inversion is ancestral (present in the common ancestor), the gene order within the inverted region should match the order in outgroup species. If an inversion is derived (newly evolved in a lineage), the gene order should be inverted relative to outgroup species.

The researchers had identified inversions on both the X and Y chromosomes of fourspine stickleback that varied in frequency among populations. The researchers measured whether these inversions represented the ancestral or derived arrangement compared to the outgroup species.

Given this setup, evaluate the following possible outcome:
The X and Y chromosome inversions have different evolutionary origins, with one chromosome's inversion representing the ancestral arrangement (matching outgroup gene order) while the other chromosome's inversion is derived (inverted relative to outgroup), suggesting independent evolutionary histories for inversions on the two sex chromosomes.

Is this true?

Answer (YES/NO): NO